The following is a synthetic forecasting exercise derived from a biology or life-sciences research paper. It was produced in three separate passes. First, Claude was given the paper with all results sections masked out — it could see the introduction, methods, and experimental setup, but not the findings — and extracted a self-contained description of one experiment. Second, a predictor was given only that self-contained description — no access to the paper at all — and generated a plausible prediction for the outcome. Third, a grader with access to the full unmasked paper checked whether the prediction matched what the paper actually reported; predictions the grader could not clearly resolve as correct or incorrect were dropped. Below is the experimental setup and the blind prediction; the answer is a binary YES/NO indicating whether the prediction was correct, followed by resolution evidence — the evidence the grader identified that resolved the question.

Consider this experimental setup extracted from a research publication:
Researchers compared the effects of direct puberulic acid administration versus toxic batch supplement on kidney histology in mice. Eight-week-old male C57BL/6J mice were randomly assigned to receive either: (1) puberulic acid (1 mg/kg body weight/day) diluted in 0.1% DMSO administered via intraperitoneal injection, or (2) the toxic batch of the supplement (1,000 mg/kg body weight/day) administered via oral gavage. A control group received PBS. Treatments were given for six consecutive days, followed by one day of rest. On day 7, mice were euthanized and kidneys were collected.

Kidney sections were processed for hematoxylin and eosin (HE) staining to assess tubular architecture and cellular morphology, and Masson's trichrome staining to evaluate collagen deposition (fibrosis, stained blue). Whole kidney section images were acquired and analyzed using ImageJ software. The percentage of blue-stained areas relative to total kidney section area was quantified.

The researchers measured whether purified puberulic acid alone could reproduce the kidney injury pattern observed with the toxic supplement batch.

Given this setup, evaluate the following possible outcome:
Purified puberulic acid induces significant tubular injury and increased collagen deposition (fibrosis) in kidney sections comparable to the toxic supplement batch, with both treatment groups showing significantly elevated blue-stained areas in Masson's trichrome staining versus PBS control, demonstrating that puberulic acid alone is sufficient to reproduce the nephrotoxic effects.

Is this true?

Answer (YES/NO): YES